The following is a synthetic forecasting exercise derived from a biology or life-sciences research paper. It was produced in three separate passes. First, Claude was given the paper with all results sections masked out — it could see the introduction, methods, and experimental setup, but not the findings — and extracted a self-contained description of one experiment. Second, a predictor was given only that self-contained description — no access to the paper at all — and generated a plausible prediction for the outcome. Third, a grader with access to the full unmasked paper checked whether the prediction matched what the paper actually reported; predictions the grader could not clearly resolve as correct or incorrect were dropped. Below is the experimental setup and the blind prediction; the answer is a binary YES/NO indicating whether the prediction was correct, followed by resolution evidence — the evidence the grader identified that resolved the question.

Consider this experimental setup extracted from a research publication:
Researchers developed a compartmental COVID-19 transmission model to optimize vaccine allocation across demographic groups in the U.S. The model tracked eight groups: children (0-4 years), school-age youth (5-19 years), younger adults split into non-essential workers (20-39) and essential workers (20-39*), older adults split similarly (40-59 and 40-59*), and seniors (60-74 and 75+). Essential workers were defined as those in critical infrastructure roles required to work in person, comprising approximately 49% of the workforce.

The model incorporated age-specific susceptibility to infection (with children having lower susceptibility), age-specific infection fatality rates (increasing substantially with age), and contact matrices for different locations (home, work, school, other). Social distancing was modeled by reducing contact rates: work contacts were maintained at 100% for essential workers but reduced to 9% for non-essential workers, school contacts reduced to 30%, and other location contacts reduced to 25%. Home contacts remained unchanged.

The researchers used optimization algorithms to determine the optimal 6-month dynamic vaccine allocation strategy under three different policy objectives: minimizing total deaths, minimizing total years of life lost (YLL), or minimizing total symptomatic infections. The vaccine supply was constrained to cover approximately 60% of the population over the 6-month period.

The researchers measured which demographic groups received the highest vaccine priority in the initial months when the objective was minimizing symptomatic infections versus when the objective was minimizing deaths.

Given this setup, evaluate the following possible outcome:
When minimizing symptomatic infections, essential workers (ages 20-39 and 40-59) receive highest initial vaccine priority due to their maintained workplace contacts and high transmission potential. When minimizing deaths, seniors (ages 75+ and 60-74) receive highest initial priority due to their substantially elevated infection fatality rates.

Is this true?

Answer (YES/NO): NO